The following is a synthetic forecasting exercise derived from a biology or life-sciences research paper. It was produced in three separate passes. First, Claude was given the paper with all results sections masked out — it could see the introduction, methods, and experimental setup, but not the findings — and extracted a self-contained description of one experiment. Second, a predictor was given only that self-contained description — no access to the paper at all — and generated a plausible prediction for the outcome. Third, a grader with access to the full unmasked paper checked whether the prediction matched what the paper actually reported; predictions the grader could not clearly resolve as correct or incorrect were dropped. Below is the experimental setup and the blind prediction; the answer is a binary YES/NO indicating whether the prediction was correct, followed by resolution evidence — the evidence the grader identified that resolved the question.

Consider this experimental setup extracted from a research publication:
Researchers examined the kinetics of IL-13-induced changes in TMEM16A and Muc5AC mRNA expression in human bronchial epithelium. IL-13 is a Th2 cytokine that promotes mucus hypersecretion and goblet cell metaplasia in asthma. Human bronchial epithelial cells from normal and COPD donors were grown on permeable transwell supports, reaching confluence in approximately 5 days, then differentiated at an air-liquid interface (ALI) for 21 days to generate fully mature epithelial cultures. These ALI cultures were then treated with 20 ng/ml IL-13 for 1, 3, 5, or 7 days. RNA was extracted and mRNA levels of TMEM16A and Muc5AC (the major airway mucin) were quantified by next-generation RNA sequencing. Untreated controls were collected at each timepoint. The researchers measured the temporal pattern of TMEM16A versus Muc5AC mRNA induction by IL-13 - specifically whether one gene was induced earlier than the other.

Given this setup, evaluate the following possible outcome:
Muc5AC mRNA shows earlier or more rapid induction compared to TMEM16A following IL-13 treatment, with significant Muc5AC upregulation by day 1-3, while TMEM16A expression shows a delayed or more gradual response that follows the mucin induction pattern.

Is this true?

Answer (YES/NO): NO